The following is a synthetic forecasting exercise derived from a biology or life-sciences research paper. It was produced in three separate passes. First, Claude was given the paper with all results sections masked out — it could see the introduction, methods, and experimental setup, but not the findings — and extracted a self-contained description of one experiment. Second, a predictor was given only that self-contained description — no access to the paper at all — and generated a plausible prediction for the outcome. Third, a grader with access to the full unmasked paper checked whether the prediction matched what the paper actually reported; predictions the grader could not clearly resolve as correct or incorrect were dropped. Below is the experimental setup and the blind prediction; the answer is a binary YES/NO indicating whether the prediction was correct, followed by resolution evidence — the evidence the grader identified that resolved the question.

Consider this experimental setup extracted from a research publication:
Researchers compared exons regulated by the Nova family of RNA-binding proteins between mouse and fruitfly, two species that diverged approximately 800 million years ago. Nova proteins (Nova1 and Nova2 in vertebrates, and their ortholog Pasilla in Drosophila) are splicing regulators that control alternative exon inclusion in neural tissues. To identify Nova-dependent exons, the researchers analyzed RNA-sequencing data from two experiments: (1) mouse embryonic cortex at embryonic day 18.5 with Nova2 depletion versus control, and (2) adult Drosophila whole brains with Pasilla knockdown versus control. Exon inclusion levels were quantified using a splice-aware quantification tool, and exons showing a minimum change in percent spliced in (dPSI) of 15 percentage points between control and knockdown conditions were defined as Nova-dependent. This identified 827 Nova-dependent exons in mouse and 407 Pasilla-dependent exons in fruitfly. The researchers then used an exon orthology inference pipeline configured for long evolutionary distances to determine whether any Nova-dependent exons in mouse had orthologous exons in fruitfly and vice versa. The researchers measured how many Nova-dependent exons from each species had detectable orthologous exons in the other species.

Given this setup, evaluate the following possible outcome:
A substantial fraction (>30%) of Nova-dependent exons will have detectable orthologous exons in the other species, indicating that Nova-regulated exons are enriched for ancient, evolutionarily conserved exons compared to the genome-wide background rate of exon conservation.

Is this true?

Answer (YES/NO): NO